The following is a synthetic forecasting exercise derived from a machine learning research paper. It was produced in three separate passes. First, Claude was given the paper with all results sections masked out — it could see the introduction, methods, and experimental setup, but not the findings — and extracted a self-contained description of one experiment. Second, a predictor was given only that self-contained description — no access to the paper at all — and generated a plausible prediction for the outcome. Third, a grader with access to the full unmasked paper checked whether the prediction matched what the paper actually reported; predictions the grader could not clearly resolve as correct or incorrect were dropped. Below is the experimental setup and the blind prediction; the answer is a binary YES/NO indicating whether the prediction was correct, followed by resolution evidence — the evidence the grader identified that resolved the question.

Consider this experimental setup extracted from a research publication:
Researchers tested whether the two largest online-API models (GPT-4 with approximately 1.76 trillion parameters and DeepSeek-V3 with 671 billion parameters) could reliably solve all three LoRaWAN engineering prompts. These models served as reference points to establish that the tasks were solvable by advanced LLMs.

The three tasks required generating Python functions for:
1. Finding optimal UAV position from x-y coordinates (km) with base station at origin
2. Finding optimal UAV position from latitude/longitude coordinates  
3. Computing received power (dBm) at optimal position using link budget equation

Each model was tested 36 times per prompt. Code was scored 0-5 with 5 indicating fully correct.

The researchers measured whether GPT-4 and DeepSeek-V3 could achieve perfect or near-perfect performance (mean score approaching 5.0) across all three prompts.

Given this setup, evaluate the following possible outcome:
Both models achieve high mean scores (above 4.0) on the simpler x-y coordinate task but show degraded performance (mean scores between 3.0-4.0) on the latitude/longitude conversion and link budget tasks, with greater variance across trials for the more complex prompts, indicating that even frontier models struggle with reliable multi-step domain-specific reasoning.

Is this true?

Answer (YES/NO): NO